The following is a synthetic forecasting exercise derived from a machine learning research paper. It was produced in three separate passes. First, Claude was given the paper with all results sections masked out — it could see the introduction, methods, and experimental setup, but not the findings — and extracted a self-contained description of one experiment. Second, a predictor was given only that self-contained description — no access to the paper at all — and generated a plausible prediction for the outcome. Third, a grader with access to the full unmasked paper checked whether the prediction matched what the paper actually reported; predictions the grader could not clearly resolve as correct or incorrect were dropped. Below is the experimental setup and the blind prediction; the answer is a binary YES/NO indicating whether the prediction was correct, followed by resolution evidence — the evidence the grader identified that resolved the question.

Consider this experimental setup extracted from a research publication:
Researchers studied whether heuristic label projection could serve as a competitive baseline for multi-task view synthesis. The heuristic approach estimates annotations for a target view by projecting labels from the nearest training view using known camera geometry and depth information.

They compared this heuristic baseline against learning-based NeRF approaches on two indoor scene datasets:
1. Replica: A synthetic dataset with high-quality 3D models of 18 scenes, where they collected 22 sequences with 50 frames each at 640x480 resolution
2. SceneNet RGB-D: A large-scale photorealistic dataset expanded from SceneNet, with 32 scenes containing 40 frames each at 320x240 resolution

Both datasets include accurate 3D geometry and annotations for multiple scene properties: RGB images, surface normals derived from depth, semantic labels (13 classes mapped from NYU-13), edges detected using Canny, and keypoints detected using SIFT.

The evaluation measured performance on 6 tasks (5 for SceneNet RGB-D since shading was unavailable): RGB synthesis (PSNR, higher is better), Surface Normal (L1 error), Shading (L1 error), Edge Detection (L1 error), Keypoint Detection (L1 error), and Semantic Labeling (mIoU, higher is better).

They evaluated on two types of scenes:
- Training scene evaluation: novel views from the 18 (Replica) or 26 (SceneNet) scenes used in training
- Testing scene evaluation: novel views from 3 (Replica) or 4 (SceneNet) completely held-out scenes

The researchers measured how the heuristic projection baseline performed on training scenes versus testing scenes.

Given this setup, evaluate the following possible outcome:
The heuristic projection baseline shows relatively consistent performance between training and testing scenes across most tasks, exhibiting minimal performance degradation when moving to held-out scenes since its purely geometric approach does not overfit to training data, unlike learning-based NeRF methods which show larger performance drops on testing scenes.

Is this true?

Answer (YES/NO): NO